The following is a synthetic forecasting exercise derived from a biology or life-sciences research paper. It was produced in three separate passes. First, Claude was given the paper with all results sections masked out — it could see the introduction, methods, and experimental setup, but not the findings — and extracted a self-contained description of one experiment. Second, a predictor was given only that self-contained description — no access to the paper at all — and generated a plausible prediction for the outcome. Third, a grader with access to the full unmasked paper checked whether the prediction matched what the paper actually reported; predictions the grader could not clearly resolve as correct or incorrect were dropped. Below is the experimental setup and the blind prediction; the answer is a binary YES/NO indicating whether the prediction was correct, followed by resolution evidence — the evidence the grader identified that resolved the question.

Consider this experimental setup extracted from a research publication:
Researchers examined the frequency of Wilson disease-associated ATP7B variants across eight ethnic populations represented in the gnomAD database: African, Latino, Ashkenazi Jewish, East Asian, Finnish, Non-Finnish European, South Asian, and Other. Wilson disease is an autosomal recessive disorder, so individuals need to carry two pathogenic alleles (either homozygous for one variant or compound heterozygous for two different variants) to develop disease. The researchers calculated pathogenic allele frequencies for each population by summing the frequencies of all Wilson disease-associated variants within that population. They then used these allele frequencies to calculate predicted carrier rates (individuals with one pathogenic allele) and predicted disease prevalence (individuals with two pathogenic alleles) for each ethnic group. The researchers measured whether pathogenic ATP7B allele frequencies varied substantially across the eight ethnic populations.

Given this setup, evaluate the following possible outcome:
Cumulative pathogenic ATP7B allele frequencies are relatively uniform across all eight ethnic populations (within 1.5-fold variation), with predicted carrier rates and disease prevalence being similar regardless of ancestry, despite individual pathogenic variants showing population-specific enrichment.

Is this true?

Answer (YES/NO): NO